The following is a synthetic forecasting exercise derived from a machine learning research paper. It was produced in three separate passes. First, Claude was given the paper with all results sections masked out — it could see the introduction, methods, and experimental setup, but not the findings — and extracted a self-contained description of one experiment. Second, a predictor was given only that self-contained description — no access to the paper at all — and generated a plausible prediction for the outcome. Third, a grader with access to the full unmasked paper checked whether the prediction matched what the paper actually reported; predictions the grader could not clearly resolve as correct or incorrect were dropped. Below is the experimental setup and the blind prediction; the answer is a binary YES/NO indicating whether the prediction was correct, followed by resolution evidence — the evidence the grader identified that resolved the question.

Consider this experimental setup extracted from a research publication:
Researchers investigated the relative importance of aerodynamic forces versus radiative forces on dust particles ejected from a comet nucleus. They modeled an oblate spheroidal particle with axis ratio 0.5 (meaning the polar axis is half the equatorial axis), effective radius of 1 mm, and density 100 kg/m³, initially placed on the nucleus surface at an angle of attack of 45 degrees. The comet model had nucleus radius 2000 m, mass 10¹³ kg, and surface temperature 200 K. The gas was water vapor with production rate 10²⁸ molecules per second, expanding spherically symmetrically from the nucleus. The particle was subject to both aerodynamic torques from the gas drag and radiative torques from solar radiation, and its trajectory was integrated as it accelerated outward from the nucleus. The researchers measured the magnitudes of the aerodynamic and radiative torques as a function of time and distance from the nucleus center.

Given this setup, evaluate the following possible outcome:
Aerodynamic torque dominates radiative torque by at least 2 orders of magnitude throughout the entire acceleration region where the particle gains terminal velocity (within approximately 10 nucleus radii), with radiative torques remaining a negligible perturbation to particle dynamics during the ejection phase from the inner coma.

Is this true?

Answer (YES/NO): YES